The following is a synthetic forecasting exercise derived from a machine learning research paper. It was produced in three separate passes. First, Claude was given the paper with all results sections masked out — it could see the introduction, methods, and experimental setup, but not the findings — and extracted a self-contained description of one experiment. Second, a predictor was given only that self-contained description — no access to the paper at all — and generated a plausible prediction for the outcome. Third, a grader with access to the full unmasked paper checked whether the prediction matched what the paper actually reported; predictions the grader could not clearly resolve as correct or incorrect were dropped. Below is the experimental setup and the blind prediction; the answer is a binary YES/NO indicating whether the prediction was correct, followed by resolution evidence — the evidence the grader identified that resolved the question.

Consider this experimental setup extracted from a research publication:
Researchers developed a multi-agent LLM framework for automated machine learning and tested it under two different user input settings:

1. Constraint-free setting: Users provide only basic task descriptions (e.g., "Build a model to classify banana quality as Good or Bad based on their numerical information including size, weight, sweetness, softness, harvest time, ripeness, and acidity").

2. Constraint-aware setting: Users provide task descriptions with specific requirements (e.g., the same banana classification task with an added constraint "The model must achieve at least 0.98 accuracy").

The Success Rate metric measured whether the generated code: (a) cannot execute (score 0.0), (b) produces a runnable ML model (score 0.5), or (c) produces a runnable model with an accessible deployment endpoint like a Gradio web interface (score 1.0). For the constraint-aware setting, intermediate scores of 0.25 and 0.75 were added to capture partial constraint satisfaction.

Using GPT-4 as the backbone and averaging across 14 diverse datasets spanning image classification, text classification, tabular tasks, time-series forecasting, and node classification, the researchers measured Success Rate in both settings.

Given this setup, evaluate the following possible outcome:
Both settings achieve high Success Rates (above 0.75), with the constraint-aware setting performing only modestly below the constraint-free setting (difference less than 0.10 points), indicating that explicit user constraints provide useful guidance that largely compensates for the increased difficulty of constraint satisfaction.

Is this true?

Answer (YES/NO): YES